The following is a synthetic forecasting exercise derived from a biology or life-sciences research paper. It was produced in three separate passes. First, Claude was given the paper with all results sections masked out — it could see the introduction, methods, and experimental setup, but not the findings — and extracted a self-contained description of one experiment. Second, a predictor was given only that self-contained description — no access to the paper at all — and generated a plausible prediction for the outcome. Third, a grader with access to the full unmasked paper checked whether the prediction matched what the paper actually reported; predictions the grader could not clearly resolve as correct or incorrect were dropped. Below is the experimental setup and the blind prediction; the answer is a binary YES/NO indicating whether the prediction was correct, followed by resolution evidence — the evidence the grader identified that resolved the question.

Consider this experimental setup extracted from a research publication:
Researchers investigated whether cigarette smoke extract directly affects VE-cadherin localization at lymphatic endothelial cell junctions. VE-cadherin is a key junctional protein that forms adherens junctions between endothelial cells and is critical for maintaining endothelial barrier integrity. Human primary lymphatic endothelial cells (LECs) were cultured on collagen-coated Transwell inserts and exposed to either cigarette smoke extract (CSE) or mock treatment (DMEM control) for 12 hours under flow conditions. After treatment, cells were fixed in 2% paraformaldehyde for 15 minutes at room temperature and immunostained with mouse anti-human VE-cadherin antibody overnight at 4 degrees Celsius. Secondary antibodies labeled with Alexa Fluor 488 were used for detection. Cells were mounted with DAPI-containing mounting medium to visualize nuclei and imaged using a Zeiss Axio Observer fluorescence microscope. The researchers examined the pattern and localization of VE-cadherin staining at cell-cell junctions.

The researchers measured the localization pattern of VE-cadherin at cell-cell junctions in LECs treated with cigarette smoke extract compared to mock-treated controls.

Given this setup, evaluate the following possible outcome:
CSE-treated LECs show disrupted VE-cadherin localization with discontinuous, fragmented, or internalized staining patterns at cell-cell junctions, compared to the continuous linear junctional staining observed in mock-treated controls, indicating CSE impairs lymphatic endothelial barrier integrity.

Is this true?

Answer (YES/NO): YES